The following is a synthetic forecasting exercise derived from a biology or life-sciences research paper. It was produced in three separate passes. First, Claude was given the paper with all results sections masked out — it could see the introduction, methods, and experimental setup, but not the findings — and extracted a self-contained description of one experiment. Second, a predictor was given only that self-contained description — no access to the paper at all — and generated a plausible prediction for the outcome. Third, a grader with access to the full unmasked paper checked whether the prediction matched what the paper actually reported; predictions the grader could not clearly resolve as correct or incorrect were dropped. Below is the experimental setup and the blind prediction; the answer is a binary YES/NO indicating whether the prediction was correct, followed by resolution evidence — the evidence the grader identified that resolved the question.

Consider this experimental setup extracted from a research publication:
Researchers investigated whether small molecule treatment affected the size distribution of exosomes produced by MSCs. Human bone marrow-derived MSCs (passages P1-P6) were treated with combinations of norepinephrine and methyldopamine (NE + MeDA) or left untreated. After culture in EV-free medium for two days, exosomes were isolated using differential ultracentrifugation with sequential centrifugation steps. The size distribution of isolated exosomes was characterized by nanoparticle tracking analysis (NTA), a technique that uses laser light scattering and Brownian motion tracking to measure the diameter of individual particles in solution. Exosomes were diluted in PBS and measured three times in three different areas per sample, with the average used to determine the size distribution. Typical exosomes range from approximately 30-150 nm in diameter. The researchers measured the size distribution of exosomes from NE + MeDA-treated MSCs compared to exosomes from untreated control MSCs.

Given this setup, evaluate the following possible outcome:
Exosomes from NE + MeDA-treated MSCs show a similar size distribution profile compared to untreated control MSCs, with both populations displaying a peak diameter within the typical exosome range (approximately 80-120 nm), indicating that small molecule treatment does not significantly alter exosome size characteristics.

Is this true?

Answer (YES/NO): YES